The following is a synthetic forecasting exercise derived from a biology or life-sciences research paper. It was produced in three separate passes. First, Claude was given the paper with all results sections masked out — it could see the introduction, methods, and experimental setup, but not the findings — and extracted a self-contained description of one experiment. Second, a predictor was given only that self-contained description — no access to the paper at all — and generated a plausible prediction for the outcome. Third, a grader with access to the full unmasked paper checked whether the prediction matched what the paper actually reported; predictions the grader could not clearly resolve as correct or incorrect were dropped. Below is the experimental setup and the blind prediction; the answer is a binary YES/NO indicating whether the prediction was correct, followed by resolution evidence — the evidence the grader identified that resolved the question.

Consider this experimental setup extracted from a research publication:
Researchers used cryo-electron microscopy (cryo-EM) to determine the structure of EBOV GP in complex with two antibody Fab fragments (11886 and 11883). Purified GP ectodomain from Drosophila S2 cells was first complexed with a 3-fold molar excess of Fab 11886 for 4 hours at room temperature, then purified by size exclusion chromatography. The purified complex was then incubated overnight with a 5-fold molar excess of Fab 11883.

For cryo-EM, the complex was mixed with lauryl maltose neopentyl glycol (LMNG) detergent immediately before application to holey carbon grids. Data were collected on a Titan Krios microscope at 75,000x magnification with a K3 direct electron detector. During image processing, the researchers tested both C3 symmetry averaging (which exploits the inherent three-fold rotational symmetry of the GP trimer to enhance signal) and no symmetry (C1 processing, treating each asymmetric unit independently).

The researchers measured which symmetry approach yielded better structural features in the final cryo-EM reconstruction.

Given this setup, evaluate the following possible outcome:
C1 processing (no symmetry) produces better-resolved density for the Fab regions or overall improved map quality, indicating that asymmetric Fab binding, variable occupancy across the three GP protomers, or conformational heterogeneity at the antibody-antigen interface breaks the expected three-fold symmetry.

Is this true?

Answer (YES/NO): YES